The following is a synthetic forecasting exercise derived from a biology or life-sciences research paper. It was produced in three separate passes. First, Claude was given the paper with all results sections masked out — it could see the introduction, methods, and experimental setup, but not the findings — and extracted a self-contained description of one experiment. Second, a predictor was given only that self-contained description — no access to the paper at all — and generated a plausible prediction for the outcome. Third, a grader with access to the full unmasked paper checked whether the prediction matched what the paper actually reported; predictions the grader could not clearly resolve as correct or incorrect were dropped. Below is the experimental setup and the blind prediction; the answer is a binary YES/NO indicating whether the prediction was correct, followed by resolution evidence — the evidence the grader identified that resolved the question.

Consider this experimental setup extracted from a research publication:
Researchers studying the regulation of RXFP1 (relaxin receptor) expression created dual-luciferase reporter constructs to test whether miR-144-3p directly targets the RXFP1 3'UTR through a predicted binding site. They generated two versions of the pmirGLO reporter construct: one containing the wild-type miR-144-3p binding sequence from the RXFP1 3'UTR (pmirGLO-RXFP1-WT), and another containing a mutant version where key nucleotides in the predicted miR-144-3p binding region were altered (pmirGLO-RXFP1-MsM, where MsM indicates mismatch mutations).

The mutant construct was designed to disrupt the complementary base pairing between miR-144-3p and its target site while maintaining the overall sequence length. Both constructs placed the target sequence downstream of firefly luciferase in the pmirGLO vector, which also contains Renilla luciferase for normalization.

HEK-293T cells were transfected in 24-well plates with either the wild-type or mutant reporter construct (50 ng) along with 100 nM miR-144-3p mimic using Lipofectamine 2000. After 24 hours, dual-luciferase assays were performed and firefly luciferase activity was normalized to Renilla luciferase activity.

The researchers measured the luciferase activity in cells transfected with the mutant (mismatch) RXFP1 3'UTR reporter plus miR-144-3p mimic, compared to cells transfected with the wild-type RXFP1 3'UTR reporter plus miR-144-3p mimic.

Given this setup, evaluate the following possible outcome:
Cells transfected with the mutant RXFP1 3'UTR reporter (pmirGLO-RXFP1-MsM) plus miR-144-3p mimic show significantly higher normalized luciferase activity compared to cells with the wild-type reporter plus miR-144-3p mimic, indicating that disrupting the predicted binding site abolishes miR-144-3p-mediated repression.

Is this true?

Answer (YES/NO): YES